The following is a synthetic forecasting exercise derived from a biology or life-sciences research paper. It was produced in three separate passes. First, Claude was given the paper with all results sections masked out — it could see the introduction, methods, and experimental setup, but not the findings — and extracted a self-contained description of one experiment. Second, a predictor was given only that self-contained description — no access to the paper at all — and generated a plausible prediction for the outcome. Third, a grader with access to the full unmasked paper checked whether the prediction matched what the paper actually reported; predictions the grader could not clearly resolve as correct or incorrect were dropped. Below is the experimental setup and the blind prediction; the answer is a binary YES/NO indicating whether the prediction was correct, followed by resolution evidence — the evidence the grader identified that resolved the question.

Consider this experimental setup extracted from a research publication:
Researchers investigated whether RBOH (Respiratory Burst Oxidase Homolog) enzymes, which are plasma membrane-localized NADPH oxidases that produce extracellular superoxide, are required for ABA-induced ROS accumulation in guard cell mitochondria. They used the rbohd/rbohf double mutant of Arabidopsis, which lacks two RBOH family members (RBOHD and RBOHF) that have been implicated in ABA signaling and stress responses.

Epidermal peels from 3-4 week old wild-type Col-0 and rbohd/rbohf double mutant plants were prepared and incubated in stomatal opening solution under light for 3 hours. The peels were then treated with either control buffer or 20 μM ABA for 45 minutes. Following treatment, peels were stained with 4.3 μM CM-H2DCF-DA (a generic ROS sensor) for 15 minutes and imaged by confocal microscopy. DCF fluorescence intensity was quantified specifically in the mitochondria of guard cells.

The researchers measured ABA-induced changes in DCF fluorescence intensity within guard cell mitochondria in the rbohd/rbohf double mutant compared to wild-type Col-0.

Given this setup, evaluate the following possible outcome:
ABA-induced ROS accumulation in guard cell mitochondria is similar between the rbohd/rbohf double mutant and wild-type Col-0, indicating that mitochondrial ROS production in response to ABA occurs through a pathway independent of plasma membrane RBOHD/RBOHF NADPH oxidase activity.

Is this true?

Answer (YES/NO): NO